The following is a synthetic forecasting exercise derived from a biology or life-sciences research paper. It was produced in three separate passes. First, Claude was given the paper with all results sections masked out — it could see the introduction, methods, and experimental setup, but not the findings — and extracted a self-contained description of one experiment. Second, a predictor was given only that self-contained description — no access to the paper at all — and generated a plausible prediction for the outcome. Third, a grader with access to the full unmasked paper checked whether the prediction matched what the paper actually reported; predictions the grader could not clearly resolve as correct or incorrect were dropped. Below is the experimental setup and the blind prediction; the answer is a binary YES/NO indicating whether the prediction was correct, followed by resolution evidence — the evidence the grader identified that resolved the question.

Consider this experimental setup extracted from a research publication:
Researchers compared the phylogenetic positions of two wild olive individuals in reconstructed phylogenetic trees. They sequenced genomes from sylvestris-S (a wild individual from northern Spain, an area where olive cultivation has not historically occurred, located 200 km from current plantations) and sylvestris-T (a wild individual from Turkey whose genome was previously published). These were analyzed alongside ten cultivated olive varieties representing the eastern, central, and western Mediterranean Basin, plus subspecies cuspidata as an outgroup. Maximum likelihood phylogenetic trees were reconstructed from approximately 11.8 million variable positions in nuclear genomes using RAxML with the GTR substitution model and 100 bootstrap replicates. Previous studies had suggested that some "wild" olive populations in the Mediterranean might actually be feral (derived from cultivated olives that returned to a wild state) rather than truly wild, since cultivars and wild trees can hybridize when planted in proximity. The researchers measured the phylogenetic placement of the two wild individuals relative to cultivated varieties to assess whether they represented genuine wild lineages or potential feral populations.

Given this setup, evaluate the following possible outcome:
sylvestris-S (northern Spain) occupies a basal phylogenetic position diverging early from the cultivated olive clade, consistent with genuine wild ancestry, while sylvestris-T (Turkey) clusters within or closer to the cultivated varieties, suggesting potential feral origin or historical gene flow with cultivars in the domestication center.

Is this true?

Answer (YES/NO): YES